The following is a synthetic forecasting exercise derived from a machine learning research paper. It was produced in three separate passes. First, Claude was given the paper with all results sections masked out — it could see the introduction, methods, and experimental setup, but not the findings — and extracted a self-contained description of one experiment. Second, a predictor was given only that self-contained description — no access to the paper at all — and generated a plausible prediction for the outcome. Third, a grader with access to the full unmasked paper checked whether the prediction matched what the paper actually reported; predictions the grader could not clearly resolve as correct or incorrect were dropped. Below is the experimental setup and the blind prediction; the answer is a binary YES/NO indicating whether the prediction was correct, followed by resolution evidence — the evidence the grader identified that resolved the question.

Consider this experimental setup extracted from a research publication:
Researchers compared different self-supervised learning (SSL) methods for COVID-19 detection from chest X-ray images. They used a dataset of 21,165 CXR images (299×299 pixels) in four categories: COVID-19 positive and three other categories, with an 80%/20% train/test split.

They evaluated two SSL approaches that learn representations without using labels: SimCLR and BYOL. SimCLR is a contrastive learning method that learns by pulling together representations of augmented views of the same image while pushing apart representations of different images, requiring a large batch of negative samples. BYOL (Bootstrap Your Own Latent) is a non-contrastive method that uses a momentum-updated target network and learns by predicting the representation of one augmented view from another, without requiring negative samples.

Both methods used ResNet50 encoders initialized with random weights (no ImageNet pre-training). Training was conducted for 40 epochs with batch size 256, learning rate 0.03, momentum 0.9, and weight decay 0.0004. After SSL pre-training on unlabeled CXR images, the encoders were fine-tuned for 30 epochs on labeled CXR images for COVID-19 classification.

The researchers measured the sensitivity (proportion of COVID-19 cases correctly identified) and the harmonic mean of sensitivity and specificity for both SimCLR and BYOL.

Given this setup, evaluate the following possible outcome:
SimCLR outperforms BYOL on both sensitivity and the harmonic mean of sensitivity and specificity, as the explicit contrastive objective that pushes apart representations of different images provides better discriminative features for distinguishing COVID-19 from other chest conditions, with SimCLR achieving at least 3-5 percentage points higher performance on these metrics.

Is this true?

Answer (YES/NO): NO